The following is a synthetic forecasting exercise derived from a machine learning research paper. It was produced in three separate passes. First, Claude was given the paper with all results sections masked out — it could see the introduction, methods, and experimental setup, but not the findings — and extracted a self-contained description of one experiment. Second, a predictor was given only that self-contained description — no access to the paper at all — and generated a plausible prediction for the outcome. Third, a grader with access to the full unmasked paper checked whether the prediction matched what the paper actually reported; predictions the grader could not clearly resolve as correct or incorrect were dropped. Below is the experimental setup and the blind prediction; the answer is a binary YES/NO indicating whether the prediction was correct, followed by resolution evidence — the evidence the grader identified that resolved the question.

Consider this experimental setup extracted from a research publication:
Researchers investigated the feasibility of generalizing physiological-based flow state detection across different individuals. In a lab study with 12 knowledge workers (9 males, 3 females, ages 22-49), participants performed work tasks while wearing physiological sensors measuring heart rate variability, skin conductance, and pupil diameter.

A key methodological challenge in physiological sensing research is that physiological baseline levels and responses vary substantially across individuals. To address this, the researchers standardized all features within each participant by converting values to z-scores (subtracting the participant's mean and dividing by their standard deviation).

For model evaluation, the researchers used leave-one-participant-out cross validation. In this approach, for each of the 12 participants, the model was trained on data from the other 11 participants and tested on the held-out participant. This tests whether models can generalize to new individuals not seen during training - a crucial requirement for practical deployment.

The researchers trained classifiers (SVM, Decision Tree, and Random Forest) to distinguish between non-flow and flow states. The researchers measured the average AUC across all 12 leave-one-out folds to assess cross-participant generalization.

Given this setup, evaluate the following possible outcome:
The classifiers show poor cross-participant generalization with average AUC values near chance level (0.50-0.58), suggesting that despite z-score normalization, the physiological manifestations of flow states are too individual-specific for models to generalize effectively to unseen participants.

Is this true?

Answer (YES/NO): NO